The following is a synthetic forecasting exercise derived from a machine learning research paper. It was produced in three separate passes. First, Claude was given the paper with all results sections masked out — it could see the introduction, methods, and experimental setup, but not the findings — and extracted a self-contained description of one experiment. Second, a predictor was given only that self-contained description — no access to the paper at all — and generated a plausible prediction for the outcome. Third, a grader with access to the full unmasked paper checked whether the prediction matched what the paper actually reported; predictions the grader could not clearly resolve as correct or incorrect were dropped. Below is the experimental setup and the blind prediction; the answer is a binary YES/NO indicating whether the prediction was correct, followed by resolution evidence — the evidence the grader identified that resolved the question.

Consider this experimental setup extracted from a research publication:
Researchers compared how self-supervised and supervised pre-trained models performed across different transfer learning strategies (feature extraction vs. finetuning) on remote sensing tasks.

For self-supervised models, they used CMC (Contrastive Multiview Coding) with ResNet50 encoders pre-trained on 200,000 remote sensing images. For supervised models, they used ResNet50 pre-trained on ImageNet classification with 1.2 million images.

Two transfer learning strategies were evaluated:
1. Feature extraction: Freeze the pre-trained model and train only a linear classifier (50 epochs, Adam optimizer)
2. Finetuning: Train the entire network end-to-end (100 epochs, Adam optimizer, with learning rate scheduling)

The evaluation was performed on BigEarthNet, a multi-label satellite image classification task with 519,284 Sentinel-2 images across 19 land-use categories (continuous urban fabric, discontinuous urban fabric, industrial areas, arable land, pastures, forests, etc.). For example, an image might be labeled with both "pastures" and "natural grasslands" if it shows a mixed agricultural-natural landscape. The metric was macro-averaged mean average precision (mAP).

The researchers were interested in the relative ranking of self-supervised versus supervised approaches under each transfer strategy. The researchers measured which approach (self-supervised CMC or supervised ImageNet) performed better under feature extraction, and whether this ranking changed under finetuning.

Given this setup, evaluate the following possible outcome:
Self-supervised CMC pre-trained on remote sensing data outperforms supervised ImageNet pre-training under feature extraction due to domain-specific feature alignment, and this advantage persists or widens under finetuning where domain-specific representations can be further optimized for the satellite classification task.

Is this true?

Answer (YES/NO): NO